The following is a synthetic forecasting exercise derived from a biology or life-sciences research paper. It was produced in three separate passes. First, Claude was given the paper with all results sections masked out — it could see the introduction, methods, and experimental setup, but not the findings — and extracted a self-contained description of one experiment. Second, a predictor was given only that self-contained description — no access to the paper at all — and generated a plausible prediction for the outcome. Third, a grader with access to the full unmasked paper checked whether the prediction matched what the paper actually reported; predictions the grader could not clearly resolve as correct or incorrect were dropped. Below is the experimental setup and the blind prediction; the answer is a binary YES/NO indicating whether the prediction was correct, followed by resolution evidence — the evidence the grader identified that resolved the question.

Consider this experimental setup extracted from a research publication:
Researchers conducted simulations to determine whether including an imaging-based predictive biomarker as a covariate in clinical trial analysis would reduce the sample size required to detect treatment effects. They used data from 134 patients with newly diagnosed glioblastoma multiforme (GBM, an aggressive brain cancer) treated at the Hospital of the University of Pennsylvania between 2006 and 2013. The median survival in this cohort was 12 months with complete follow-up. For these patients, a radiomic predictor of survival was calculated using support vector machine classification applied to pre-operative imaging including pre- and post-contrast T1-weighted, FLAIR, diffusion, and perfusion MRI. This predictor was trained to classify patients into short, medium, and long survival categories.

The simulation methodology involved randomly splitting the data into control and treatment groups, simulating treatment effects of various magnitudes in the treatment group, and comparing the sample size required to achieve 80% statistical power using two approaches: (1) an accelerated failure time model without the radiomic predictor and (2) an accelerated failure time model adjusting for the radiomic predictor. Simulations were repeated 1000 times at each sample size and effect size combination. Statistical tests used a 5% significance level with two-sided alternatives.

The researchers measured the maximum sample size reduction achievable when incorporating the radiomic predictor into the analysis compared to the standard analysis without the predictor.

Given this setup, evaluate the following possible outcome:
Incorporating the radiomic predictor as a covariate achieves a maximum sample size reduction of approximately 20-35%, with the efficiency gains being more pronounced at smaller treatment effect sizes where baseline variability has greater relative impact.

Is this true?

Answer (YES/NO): NO